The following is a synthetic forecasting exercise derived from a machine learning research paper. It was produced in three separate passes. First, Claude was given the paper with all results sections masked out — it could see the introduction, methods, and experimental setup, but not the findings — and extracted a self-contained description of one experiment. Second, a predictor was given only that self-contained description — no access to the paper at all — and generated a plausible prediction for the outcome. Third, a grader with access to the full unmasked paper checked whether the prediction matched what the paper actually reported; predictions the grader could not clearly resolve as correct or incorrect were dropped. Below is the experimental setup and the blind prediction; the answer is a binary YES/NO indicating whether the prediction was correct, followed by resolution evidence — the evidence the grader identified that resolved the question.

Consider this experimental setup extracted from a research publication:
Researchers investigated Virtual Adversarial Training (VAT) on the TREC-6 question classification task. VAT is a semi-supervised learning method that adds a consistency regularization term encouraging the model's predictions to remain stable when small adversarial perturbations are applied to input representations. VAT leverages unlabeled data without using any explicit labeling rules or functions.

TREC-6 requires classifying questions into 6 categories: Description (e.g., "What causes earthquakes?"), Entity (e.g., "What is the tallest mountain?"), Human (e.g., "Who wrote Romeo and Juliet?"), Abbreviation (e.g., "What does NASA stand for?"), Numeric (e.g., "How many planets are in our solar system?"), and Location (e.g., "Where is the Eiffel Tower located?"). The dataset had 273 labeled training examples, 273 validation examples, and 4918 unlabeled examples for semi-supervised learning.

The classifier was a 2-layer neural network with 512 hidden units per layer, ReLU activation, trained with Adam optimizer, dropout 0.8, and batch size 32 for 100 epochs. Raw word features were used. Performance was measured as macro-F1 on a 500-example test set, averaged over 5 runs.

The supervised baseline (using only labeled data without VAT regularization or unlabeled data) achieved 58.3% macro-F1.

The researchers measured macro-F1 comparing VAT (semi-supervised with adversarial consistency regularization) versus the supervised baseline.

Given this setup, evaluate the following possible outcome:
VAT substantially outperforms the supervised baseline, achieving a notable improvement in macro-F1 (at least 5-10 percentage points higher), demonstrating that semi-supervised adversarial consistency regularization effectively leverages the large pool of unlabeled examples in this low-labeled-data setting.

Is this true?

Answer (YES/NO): NO